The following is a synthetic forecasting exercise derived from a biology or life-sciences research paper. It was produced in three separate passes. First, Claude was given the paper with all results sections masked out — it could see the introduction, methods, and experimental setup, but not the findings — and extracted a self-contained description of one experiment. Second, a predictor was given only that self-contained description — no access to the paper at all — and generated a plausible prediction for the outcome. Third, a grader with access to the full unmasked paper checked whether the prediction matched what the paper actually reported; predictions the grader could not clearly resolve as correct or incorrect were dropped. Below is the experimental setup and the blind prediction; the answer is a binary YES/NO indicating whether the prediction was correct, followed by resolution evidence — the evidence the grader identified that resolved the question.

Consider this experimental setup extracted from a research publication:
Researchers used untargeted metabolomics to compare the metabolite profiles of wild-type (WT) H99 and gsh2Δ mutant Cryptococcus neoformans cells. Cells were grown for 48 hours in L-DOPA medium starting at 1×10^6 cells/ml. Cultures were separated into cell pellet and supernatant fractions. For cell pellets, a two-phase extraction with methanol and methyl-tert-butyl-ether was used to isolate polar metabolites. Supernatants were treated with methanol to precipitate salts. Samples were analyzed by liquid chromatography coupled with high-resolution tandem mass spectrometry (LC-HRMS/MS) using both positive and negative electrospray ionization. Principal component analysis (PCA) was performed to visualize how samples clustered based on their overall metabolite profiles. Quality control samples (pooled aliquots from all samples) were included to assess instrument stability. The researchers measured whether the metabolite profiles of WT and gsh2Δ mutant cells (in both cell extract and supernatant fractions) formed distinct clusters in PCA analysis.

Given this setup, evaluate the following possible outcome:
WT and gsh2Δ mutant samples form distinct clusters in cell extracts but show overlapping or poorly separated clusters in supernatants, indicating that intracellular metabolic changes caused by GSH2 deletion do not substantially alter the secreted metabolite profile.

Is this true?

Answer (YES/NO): NO